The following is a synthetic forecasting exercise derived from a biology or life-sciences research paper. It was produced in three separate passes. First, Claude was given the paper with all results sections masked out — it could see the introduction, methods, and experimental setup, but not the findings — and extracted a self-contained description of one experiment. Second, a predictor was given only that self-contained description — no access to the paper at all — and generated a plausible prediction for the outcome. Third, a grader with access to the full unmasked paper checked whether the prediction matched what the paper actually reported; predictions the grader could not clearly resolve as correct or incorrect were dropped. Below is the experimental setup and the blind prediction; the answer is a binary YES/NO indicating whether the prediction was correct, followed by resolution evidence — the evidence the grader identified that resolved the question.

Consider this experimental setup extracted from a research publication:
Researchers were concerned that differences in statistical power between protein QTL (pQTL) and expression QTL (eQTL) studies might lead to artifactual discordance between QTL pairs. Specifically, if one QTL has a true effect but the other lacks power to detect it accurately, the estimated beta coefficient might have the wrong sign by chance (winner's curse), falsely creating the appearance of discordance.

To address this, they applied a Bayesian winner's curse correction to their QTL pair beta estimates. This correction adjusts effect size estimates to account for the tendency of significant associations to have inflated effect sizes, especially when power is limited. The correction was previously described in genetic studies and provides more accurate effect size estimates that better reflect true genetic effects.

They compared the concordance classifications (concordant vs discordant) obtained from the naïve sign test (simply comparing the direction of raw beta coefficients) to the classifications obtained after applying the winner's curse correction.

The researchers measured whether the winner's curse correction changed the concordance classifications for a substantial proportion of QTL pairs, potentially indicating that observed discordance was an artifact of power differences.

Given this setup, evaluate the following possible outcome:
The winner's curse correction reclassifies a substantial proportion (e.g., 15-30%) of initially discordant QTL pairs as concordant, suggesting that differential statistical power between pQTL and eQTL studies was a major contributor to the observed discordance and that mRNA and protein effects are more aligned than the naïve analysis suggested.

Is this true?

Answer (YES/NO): NO